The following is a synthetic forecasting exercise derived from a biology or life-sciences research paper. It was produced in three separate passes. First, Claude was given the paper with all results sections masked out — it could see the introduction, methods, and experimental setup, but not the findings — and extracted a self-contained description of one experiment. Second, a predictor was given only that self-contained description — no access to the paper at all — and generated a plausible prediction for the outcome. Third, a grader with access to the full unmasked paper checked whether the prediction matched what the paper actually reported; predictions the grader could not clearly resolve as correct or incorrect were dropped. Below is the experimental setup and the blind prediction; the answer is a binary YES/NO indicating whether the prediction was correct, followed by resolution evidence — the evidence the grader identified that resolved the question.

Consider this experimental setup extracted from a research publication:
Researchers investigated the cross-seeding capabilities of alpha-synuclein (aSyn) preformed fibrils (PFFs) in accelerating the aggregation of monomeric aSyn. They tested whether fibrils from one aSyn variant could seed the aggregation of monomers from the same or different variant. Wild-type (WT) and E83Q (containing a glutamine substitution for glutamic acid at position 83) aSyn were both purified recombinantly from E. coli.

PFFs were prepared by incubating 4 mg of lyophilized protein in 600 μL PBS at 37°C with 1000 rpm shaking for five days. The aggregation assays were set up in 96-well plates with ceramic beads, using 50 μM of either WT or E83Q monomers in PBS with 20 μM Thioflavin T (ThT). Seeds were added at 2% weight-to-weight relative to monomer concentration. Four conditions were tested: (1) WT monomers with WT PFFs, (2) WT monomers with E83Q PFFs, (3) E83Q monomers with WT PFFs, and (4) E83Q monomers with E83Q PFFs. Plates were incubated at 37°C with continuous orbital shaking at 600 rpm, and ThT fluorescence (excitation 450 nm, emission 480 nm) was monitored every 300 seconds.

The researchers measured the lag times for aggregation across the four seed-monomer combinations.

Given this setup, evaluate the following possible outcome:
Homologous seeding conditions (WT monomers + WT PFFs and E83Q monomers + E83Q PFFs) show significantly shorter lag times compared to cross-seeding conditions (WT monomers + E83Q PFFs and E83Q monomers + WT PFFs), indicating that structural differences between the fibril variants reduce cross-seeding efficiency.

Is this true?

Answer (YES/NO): YES